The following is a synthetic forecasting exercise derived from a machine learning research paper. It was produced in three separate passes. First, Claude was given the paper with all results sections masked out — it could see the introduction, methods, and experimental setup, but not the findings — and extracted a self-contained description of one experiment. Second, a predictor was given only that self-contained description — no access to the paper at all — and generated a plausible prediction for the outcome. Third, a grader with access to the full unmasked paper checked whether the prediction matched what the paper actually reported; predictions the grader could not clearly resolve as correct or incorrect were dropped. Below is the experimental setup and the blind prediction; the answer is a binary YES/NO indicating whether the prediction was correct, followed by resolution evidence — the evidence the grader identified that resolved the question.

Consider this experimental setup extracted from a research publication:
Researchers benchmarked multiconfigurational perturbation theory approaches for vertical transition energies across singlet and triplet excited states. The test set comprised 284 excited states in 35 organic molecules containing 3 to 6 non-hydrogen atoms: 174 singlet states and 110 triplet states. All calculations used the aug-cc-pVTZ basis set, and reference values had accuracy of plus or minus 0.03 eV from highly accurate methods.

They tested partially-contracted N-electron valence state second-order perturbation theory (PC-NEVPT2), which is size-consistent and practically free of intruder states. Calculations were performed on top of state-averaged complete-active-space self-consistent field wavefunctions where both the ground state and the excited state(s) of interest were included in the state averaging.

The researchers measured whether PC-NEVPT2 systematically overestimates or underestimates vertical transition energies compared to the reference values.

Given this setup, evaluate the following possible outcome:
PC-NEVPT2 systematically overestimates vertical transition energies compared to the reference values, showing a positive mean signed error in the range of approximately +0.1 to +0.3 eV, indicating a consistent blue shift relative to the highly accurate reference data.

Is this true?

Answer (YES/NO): NO